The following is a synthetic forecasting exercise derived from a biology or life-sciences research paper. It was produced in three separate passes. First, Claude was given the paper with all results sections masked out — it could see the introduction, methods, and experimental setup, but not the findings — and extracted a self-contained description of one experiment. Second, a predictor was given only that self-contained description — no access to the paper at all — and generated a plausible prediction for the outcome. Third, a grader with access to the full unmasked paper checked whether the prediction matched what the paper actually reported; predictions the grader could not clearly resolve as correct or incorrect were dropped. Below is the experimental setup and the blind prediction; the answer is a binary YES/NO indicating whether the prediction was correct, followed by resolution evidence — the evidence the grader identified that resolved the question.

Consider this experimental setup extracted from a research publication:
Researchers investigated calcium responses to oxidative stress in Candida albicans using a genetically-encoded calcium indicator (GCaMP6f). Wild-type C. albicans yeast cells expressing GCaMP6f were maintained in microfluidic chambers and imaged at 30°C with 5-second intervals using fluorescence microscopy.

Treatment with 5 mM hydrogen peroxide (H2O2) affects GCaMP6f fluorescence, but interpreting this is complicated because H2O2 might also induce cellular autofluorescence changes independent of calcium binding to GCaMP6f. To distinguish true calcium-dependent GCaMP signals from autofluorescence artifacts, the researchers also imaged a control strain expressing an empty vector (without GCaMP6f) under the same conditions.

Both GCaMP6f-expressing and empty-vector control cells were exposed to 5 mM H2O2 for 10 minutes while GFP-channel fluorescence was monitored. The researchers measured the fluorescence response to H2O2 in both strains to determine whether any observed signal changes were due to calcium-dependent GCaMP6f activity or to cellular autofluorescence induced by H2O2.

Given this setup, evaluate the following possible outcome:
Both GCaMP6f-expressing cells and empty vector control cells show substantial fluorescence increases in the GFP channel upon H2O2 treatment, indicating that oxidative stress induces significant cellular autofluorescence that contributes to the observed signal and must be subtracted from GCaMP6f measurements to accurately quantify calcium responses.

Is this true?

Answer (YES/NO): YES